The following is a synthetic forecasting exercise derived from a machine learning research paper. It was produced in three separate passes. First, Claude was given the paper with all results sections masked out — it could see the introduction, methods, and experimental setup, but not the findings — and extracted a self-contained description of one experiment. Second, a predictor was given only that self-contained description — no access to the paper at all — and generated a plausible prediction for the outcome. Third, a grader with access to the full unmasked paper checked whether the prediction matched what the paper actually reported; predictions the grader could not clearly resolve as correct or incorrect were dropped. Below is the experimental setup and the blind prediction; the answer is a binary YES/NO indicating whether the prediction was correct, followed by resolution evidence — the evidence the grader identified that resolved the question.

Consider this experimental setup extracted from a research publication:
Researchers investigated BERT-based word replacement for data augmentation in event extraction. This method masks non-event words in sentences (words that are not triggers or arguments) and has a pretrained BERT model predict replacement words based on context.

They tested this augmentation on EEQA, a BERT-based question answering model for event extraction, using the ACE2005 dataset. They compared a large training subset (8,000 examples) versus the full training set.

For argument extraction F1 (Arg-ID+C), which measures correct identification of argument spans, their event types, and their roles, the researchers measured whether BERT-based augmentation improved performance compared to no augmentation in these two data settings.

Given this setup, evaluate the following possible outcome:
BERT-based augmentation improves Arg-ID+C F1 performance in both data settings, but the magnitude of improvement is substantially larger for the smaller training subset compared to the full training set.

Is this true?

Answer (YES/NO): NO